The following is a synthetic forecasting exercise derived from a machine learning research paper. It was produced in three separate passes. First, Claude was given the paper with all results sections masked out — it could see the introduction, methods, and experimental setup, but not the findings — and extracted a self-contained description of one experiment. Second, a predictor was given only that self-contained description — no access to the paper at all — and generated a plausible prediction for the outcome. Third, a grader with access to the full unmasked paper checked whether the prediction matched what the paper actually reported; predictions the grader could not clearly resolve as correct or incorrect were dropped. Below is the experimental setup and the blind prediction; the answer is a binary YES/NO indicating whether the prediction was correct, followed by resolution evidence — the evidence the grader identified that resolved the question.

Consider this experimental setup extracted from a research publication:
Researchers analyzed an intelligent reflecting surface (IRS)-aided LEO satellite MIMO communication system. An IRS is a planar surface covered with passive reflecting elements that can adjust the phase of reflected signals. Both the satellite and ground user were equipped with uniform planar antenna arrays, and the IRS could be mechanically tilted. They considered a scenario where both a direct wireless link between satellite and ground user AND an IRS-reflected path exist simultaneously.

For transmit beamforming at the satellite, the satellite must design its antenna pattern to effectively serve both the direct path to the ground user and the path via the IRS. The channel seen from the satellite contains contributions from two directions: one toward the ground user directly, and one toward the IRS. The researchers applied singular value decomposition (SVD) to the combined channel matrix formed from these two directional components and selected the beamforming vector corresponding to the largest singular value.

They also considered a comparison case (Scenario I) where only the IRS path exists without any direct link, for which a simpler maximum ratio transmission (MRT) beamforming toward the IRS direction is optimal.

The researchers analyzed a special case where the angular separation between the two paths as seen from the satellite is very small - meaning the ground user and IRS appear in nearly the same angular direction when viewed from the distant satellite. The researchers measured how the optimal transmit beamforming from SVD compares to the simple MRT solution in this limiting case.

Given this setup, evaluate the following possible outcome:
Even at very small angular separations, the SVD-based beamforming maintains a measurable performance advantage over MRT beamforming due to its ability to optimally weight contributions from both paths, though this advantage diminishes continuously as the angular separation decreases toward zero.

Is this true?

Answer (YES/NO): NO